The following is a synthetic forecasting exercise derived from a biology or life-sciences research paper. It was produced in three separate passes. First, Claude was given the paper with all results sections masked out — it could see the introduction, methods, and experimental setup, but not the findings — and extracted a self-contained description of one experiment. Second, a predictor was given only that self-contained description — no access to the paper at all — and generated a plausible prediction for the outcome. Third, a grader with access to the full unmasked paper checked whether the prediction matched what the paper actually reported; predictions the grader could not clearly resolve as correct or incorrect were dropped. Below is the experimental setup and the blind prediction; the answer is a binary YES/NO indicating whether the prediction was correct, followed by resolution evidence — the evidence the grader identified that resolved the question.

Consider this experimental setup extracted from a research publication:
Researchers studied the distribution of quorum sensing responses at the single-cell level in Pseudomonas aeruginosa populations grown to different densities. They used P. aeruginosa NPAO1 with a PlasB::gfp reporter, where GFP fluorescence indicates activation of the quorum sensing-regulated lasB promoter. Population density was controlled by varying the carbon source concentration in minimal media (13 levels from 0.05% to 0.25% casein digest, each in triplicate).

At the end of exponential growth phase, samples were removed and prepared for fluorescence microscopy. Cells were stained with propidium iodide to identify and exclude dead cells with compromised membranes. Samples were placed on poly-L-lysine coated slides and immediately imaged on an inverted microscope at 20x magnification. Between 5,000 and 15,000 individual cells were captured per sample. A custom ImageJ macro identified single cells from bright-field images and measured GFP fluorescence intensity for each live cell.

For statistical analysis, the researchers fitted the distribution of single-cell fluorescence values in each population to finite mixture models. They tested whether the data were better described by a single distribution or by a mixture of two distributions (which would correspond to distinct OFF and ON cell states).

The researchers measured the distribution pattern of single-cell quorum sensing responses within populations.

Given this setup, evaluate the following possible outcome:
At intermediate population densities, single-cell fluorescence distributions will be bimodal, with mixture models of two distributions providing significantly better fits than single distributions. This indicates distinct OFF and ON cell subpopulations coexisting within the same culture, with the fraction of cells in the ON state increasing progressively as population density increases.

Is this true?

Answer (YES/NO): NO